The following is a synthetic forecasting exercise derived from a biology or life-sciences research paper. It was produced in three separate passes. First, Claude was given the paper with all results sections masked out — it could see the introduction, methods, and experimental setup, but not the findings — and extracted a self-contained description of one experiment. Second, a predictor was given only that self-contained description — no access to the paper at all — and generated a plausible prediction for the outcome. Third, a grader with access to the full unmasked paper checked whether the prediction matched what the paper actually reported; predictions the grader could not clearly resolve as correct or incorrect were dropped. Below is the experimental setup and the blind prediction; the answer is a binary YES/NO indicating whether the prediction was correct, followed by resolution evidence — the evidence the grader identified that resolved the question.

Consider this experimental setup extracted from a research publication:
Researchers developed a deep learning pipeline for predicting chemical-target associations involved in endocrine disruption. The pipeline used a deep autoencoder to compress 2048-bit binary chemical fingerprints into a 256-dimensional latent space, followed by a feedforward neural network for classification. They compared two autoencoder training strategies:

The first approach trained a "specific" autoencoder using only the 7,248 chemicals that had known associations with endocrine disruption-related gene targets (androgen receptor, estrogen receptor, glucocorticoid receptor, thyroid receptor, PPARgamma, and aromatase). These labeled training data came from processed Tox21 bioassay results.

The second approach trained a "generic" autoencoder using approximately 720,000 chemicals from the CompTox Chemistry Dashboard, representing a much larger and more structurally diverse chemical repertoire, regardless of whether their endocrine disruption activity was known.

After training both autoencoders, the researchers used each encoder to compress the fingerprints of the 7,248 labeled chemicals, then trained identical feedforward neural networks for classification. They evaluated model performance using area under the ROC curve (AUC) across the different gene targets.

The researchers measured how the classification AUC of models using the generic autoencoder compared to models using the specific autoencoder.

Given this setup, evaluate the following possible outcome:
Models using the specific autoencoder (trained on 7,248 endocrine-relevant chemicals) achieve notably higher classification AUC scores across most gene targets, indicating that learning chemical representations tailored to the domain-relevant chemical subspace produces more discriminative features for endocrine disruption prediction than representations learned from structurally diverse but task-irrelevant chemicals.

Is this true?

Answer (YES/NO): NO